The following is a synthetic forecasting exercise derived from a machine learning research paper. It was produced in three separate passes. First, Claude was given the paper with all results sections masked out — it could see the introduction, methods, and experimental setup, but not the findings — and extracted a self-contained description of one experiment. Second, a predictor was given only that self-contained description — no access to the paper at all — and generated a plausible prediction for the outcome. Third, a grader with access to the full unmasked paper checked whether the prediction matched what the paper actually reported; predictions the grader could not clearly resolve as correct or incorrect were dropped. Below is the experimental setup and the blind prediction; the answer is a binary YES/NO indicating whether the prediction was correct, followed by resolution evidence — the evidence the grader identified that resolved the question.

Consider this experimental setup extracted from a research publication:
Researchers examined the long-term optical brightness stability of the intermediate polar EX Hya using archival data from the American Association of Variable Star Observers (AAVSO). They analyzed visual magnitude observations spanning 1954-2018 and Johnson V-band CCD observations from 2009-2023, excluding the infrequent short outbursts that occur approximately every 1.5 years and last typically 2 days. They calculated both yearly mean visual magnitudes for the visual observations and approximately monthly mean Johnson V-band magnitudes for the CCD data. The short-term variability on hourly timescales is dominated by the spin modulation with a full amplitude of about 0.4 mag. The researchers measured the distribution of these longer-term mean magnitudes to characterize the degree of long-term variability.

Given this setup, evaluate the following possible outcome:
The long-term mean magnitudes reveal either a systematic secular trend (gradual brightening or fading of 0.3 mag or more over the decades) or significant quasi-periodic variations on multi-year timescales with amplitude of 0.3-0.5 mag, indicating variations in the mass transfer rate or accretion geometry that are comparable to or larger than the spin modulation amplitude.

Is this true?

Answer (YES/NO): NO